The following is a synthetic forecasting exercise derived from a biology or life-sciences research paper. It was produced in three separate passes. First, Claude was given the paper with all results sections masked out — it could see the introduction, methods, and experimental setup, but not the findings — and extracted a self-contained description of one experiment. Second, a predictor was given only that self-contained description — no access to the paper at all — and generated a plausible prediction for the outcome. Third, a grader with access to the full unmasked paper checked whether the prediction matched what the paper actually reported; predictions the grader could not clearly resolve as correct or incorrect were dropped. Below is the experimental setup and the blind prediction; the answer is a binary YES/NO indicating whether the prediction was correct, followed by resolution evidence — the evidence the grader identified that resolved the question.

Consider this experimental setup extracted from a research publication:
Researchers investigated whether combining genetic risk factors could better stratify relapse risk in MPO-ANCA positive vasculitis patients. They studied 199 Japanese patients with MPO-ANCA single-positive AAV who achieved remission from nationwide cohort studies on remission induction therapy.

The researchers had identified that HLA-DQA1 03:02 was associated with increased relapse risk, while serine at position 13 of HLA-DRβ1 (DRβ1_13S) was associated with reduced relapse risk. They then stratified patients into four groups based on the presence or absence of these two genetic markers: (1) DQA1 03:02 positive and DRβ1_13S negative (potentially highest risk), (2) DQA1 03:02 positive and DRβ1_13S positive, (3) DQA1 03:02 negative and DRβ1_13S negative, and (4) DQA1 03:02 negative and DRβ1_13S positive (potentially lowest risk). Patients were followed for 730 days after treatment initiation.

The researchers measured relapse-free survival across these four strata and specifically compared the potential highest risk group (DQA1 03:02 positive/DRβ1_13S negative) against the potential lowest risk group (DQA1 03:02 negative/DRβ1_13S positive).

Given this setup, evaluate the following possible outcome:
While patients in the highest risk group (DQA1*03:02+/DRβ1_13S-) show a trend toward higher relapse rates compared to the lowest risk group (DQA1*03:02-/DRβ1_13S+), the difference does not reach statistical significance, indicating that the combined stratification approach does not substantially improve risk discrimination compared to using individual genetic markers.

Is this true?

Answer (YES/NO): NO